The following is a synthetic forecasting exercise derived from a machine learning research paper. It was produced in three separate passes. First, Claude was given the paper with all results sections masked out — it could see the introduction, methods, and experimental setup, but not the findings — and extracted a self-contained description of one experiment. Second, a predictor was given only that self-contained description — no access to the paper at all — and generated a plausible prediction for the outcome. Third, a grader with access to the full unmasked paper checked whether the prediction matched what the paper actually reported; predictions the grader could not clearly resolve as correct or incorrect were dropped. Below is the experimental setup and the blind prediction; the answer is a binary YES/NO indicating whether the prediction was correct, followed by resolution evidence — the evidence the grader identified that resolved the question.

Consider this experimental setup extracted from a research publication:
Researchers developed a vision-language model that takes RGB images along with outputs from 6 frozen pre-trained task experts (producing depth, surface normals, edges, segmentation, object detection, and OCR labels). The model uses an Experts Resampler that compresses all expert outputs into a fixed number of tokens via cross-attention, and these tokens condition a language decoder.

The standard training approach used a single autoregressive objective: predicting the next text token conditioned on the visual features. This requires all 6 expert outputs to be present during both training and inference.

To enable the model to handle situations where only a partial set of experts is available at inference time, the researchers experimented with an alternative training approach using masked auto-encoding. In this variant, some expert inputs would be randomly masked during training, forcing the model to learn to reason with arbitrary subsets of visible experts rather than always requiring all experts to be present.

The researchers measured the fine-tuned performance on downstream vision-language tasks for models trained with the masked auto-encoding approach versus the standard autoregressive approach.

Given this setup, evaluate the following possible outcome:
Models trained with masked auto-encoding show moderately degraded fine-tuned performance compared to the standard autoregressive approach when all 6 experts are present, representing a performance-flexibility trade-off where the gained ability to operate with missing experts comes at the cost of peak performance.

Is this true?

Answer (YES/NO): NO